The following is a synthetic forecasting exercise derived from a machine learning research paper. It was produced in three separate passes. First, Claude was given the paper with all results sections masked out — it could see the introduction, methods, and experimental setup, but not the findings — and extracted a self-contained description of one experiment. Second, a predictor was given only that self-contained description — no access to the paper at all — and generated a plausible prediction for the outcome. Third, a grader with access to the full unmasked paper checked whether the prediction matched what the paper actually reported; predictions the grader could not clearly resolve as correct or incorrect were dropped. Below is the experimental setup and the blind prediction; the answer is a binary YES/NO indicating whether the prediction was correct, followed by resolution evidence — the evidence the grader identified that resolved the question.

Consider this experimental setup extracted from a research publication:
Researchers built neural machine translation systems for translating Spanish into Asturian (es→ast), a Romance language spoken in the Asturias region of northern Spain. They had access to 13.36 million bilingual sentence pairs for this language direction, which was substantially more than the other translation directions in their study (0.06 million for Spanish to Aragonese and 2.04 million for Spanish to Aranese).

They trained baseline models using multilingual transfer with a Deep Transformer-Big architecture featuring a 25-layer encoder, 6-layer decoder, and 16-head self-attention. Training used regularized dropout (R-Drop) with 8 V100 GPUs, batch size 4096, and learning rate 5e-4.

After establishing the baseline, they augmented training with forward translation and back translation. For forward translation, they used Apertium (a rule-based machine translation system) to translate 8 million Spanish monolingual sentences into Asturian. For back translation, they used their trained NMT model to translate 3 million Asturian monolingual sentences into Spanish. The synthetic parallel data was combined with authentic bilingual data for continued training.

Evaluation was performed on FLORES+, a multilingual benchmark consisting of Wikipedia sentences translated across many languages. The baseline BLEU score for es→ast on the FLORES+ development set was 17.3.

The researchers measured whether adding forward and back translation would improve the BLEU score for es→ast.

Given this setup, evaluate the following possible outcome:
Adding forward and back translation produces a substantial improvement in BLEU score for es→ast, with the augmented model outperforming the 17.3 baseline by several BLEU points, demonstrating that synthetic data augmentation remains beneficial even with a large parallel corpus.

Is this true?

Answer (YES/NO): NO